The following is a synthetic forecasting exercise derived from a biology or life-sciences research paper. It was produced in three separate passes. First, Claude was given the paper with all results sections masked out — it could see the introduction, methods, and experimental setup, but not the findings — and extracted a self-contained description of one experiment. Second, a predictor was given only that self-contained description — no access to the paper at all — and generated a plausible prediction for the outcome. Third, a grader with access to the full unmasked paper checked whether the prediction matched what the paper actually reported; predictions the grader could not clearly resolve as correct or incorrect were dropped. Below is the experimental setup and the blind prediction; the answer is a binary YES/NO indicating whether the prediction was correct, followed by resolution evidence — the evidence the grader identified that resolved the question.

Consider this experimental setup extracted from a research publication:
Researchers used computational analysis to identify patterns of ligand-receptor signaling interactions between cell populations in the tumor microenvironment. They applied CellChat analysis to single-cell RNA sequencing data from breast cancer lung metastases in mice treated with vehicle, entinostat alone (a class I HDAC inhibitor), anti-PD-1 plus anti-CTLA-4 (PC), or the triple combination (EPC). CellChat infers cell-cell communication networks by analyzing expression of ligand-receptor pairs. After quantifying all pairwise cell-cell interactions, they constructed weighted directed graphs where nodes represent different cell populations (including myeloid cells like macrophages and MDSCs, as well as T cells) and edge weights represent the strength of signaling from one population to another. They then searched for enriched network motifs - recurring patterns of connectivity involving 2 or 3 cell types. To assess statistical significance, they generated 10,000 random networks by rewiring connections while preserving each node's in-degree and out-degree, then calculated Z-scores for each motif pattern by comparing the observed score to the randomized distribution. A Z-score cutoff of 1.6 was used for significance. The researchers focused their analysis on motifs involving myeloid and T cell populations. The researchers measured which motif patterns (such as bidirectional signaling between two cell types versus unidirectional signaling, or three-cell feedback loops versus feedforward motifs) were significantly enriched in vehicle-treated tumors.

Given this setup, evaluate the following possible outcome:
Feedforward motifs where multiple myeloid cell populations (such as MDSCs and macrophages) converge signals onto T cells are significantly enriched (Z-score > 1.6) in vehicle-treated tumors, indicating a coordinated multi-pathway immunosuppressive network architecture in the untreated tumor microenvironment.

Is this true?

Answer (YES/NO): NO